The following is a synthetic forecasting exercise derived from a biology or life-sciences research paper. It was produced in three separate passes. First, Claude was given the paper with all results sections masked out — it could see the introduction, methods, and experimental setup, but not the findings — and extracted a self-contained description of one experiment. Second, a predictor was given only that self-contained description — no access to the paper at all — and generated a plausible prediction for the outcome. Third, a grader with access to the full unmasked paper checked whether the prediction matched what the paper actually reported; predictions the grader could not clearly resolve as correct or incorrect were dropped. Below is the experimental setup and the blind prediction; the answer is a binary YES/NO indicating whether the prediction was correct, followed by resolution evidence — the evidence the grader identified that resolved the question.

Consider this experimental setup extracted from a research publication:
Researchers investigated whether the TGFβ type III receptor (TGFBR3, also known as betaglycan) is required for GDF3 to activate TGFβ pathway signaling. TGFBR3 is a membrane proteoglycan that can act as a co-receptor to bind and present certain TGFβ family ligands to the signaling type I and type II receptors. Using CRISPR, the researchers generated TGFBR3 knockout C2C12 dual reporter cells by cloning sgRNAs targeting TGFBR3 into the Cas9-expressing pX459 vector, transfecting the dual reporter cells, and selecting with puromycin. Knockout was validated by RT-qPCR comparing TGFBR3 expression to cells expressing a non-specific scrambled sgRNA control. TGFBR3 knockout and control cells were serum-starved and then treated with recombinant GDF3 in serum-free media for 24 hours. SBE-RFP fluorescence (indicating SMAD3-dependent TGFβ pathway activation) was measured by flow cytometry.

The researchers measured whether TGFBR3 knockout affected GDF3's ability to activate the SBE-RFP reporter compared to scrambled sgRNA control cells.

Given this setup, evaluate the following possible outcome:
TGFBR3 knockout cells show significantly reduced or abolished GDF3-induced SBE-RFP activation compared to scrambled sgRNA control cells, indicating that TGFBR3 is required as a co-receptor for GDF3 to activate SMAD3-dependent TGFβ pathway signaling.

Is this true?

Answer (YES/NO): YES